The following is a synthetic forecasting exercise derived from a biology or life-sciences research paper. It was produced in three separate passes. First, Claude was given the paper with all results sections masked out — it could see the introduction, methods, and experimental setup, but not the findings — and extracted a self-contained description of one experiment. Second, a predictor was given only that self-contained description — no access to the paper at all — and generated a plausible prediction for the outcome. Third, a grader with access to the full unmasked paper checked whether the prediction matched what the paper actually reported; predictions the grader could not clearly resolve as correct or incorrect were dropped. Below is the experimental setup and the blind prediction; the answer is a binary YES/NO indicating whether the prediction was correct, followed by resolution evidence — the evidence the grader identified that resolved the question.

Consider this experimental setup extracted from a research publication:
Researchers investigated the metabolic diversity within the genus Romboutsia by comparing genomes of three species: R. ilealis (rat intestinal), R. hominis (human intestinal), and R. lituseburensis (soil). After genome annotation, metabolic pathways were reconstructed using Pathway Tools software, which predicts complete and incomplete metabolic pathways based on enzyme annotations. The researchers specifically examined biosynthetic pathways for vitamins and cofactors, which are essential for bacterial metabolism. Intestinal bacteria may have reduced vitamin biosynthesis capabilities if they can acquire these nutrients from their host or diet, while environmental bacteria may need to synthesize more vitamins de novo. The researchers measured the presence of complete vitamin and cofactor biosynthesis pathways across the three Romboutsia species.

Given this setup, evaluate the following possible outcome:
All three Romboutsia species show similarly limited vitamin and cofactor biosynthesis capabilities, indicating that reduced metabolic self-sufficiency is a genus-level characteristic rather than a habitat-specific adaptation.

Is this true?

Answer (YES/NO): NO